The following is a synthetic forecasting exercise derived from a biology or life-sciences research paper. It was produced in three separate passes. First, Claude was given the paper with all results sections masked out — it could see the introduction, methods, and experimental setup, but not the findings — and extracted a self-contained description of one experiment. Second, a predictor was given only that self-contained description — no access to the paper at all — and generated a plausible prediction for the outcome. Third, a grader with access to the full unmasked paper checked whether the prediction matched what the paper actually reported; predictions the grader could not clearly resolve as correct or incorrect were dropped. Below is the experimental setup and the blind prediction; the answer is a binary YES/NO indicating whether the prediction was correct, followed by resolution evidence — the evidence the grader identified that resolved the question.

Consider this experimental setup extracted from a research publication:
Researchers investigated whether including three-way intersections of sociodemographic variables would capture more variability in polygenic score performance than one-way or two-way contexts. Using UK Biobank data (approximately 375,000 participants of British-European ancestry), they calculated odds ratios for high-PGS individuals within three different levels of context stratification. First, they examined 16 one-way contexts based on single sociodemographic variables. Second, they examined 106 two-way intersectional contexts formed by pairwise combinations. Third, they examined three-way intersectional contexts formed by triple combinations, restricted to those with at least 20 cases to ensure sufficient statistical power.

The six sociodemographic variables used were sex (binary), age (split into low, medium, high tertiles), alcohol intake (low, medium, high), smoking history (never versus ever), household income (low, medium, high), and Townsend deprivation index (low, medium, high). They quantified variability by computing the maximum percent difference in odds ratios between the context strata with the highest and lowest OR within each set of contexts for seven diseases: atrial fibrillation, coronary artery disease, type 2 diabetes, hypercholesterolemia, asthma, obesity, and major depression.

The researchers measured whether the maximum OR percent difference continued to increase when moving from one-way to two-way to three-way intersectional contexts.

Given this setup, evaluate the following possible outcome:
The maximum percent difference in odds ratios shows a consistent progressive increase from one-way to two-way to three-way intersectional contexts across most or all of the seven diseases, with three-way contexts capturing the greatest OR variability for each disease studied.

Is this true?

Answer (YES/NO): YES